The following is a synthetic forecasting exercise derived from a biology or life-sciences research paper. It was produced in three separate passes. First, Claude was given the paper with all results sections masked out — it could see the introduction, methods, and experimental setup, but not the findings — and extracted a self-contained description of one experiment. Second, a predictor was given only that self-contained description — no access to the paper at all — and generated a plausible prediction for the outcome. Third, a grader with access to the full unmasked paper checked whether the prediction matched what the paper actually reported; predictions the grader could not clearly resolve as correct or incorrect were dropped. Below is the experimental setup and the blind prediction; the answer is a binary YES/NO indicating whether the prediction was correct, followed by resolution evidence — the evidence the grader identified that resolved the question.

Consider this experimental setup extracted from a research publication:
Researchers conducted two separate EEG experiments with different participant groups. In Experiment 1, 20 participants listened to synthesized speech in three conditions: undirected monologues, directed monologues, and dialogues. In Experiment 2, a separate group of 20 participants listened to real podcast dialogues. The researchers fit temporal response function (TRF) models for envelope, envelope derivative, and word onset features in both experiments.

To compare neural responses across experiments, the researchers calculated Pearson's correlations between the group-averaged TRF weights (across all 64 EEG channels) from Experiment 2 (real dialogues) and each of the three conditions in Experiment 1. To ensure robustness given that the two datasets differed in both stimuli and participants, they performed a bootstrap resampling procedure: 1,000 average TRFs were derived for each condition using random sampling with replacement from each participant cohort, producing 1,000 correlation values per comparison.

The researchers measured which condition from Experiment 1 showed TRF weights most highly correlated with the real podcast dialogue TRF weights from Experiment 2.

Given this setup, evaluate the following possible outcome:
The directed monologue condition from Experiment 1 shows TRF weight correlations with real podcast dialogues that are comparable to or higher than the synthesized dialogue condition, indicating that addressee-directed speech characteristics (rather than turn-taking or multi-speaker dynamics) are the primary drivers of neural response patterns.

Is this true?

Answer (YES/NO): NO